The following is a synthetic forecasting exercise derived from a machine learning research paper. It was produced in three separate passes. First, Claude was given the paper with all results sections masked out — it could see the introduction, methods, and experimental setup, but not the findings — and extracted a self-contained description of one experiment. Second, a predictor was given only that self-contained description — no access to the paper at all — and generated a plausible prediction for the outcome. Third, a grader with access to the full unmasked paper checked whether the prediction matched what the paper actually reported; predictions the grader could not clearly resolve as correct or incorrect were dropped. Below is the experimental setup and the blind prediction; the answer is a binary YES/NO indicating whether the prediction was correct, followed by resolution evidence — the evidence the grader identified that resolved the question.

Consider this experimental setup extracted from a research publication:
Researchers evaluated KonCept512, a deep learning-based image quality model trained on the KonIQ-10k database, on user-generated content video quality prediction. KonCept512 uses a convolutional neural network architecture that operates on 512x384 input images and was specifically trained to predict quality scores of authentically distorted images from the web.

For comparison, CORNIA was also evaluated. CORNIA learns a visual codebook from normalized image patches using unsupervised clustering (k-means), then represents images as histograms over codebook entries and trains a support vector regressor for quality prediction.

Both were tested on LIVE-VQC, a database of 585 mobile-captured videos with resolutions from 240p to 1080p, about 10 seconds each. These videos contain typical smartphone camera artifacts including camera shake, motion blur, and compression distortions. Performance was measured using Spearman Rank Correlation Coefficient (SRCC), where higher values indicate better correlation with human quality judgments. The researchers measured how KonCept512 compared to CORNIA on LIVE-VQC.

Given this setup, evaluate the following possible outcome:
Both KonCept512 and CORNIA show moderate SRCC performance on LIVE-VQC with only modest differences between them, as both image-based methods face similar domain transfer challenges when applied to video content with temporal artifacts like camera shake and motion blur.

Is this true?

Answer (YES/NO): YES